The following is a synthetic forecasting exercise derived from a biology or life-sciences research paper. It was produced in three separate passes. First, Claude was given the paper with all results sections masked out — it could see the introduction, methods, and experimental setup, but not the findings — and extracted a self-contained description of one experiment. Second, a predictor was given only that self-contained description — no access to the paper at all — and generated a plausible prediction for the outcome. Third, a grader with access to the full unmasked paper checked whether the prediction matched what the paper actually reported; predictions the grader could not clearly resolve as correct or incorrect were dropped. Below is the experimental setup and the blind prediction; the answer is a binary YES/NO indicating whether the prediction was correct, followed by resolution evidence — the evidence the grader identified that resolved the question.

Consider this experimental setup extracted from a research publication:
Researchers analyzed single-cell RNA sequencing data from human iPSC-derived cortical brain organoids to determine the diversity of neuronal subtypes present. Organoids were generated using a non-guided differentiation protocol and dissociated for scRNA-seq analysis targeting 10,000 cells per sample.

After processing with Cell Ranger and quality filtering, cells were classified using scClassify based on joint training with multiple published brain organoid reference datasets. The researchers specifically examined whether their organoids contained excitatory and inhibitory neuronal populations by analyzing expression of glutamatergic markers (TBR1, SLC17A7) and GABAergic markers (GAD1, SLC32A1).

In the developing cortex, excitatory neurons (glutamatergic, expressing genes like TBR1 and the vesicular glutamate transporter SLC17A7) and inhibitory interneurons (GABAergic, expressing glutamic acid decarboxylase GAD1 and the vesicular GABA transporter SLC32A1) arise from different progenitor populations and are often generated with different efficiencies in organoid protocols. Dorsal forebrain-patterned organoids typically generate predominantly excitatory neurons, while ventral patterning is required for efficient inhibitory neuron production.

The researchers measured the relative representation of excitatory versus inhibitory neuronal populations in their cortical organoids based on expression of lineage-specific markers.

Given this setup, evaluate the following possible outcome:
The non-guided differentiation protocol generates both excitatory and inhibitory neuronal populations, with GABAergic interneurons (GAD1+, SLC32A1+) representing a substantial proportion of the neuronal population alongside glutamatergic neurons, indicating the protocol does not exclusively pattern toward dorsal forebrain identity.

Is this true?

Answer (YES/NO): NO